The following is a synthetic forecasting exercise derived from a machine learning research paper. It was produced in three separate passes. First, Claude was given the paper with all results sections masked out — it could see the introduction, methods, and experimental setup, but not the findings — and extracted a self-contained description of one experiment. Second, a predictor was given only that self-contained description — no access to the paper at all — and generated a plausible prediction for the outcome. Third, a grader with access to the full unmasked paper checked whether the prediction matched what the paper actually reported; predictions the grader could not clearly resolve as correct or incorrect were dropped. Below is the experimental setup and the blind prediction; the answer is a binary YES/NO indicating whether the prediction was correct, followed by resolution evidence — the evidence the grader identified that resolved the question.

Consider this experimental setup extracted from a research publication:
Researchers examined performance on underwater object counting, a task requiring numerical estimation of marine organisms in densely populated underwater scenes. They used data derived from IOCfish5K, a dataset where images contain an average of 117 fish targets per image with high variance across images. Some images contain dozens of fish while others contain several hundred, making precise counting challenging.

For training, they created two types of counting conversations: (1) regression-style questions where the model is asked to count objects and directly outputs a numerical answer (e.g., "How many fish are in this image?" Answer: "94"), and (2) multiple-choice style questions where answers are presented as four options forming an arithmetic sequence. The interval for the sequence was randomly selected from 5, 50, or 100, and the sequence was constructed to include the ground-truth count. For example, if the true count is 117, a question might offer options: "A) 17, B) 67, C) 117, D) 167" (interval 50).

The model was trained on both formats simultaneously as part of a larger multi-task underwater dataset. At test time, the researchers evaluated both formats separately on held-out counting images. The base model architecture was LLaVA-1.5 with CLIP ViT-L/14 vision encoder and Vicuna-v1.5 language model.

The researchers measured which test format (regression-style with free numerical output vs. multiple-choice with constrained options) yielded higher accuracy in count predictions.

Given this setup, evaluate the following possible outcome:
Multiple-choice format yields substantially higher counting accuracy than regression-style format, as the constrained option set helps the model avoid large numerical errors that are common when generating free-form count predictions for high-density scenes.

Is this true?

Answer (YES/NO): NO